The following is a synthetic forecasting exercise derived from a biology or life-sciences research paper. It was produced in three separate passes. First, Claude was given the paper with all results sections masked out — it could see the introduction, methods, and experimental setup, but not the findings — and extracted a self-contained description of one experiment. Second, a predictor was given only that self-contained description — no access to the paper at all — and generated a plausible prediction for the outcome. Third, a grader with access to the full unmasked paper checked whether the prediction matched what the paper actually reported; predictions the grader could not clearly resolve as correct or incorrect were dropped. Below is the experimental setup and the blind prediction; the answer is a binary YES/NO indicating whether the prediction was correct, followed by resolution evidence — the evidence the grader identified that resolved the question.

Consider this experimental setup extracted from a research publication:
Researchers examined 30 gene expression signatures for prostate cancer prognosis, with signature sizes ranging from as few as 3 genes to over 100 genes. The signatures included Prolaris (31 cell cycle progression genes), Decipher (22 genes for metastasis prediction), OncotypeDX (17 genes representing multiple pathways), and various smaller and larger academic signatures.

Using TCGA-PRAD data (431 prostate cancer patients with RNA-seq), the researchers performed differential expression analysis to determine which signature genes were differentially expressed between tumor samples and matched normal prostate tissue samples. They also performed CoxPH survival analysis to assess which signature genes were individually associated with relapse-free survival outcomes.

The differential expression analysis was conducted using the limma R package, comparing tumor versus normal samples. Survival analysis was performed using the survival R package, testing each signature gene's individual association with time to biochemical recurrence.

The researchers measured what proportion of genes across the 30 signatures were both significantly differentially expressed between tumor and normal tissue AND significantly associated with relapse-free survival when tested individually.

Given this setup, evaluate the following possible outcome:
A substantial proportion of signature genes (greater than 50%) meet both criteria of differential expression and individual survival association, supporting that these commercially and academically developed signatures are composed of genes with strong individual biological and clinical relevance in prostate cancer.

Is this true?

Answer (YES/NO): NO